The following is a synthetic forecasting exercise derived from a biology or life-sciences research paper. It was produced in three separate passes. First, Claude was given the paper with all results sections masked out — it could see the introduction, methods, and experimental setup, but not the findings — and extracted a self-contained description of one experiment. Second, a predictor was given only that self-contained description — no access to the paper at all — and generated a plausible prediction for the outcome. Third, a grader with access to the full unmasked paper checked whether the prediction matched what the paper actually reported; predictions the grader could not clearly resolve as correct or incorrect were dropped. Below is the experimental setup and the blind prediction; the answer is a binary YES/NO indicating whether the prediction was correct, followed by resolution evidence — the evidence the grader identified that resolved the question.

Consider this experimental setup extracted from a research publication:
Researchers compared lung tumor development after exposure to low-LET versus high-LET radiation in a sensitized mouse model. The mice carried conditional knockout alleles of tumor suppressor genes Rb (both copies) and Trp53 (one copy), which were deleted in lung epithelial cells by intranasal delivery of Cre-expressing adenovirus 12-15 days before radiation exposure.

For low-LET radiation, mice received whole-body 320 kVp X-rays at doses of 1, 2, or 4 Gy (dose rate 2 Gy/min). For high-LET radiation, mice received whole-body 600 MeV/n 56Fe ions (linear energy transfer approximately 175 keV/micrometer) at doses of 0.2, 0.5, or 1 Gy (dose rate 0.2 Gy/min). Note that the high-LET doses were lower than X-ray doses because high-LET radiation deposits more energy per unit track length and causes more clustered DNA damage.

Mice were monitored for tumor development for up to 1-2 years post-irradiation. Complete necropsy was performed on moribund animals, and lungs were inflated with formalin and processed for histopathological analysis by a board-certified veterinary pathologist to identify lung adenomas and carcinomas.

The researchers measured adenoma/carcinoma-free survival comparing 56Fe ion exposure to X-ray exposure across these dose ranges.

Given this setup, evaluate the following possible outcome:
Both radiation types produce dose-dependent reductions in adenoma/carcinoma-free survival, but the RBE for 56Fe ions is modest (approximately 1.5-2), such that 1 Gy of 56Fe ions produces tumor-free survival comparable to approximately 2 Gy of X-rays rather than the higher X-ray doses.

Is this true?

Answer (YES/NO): NO